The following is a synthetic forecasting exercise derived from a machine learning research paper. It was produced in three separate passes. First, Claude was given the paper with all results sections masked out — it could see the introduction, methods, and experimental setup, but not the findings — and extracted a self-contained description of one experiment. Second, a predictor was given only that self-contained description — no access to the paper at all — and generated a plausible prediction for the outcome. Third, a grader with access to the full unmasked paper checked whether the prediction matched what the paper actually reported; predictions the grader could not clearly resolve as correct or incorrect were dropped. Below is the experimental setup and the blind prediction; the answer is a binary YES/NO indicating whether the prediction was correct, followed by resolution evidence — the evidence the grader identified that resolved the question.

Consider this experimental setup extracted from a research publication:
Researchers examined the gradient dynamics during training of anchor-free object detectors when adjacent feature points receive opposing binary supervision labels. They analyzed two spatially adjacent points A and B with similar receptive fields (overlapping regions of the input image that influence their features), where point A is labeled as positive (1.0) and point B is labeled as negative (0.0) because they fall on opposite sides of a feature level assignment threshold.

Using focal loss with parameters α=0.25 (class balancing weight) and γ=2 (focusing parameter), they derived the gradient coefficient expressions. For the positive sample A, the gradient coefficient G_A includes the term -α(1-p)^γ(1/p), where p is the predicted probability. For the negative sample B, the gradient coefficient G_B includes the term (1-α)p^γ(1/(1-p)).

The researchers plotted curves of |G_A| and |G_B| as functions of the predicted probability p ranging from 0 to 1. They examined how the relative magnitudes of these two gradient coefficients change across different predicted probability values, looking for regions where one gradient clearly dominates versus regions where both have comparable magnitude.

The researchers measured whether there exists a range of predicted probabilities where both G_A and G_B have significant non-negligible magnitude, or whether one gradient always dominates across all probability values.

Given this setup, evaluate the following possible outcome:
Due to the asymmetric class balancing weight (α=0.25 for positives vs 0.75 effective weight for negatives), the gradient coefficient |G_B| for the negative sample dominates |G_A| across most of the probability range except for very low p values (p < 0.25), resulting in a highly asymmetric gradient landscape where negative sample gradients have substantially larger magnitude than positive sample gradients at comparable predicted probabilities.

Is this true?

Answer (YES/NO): NO